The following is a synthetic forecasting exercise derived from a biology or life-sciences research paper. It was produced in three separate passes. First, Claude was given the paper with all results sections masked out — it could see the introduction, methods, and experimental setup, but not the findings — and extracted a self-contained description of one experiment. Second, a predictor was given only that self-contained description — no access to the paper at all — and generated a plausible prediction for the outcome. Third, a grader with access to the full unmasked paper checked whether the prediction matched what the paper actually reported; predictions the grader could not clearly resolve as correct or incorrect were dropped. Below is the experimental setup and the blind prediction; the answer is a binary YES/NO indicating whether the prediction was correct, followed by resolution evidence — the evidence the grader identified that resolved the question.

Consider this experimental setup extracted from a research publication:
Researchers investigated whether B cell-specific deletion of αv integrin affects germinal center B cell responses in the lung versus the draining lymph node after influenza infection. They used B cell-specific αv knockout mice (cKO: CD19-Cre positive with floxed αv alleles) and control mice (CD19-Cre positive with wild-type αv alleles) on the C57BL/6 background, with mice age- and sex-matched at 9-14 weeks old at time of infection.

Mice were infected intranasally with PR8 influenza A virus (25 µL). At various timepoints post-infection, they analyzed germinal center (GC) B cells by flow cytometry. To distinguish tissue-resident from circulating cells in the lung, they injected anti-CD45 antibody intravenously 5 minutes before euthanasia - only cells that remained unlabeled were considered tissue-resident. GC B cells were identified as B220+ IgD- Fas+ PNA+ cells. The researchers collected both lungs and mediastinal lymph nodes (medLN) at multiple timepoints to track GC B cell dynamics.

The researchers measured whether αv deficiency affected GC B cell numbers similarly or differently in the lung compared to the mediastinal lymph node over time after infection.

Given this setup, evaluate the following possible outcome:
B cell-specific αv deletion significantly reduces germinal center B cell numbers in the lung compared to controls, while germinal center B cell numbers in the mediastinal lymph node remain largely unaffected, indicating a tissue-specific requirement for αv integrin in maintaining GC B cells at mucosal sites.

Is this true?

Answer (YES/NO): NO